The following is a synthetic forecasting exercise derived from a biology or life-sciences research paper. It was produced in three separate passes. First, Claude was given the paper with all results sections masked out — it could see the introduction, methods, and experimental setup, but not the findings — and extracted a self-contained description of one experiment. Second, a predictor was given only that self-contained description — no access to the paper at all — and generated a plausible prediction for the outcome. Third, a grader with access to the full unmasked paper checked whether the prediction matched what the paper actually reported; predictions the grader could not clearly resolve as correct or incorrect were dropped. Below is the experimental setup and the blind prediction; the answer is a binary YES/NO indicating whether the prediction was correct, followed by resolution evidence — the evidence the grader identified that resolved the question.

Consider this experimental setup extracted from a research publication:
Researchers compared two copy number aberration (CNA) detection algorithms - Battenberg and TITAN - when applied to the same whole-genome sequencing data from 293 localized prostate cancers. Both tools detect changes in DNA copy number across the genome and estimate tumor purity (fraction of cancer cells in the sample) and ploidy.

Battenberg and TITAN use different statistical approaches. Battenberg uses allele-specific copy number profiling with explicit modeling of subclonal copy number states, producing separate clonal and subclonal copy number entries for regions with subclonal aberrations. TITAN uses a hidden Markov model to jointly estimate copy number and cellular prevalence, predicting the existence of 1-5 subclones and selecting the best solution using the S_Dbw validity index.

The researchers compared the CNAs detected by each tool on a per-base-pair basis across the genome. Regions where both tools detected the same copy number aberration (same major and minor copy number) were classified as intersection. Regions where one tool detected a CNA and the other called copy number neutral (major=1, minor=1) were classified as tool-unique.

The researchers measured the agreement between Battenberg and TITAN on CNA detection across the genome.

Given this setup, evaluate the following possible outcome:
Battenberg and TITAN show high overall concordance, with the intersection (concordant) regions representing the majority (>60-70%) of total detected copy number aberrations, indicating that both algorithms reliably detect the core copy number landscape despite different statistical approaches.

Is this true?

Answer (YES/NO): NO